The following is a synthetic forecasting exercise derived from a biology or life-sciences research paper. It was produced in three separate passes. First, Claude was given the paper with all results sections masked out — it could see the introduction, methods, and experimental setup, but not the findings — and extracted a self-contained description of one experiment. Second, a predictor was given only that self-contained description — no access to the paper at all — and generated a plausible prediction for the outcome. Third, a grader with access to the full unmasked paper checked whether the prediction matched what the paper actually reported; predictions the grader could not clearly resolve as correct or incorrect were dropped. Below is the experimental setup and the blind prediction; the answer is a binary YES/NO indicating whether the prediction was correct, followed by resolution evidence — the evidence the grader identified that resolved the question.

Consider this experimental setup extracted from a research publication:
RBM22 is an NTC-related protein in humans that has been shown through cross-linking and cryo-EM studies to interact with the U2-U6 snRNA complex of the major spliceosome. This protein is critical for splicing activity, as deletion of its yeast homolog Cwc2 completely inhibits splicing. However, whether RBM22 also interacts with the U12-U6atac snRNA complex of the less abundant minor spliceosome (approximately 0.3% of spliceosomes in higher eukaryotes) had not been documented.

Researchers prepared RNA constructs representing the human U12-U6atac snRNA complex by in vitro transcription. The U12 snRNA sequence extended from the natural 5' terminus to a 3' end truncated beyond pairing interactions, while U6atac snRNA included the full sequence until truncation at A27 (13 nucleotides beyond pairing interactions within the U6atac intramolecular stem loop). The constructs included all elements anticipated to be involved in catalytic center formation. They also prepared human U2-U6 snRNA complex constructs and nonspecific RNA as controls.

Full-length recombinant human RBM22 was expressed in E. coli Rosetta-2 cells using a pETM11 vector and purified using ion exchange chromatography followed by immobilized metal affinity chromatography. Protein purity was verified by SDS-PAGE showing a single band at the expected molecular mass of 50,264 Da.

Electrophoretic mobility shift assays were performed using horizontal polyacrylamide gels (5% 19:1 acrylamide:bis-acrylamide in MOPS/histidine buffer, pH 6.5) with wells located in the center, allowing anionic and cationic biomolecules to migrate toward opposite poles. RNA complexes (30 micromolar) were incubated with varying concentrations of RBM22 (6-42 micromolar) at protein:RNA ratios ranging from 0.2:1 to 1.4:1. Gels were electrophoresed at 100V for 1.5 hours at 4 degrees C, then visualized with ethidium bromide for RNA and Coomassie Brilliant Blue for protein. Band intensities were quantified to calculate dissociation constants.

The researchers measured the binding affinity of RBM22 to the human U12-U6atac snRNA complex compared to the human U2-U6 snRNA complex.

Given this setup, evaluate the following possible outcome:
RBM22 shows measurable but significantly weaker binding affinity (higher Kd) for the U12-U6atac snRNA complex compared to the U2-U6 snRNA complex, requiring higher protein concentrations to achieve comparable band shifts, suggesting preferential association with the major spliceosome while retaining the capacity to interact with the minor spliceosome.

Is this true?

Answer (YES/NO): NO